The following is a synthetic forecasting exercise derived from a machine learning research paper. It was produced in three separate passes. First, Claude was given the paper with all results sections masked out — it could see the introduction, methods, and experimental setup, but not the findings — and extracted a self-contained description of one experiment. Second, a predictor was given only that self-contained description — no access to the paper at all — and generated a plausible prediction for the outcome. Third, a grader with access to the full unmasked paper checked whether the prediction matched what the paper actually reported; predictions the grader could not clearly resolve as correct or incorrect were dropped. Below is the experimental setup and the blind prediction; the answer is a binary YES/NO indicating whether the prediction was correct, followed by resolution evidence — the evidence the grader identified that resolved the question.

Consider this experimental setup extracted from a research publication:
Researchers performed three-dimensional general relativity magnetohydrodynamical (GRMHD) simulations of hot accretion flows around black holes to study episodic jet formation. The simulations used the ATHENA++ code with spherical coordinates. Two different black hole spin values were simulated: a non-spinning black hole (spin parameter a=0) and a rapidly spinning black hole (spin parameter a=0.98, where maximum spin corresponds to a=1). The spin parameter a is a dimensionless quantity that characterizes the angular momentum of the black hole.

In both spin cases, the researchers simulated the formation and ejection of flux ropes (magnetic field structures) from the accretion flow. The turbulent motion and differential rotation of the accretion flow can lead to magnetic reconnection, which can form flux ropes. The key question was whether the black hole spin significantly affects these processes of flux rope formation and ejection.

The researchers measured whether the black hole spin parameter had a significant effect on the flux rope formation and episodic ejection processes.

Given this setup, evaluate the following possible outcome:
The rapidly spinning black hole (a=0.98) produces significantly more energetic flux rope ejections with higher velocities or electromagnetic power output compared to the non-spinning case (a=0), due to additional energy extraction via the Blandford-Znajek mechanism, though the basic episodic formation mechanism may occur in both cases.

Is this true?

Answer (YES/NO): NO